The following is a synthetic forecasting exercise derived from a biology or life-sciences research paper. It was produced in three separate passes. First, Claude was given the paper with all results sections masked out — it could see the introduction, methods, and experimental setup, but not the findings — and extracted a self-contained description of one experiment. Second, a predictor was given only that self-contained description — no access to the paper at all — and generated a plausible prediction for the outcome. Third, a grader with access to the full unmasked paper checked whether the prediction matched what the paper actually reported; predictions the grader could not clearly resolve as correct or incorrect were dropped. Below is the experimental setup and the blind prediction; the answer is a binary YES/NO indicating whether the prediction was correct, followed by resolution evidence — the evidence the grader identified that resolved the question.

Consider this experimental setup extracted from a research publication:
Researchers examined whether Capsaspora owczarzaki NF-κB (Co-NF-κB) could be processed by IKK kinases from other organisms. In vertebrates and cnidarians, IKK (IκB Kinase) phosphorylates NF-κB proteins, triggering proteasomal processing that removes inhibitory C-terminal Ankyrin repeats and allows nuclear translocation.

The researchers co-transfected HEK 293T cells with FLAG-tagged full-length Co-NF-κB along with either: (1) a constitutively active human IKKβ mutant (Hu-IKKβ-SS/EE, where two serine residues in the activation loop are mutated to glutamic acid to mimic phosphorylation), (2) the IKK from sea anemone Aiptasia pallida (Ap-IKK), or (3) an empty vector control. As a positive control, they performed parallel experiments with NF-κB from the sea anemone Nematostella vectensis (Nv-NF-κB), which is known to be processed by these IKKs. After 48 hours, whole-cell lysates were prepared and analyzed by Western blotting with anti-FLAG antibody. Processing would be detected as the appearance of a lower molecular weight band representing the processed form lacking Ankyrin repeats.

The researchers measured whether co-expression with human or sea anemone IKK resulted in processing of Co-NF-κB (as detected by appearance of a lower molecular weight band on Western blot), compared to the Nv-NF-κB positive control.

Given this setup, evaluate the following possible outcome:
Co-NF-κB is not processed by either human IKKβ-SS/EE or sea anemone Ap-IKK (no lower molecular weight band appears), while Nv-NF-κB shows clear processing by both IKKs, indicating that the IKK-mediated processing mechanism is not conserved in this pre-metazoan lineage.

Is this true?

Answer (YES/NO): YES